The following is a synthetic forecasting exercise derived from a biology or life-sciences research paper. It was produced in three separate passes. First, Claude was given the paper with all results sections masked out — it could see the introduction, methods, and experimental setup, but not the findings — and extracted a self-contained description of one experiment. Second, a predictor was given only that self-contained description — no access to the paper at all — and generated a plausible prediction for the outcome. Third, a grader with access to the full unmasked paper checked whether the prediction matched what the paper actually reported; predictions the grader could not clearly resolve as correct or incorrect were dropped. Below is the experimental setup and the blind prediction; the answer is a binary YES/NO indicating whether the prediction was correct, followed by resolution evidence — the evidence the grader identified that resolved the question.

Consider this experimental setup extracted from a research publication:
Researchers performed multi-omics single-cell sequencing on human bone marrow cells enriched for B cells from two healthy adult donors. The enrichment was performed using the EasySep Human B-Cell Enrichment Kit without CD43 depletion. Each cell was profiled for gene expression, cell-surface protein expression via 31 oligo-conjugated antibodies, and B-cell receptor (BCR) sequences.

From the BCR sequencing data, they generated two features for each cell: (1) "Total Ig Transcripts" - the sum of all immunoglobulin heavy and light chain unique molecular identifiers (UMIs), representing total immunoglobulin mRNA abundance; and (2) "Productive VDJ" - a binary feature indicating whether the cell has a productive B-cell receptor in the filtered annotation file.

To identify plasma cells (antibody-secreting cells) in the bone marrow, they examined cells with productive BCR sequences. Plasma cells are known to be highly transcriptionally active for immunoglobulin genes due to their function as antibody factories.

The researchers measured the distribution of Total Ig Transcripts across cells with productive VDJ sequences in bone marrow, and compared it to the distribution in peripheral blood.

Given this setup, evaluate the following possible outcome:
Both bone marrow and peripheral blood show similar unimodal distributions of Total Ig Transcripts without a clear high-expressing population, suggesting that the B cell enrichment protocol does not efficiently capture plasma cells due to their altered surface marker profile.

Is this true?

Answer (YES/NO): NO